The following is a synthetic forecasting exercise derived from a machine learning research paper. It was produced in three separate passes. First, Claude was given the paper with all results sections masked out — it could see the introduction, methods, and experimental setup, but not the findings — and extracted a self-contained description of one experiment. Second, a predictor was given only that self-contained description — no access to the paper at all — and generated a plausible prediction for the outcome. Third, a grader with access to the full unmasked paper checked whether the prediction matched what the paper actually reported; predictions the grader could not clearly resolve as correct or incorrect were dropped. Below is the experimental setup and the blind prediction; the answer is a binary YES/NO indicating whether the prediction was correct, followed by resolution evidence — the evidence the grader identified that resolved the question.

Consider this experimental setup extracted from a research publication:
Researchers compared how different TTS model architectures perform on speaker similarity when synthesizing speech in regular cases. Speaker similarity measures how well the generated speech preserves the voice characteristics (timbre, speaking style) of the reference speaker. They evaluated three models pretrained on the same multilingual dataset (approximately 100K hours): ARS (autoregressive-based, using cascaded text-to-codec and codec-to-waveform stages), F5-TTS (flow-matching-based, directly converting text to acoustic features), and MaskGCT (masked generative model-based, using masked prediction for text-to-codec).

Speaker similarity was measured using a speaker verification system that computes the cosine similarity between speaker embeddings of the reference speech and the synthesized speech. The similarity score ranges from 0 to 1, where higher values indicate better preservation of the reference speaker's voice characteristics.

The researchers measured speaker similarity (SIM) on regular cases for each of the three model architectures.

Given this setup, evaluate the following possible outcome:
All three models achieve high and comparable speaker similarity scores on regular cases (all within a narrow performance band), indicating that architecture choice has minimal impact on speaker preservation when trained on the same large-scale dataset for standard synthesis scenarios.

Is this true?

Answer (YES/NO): NO